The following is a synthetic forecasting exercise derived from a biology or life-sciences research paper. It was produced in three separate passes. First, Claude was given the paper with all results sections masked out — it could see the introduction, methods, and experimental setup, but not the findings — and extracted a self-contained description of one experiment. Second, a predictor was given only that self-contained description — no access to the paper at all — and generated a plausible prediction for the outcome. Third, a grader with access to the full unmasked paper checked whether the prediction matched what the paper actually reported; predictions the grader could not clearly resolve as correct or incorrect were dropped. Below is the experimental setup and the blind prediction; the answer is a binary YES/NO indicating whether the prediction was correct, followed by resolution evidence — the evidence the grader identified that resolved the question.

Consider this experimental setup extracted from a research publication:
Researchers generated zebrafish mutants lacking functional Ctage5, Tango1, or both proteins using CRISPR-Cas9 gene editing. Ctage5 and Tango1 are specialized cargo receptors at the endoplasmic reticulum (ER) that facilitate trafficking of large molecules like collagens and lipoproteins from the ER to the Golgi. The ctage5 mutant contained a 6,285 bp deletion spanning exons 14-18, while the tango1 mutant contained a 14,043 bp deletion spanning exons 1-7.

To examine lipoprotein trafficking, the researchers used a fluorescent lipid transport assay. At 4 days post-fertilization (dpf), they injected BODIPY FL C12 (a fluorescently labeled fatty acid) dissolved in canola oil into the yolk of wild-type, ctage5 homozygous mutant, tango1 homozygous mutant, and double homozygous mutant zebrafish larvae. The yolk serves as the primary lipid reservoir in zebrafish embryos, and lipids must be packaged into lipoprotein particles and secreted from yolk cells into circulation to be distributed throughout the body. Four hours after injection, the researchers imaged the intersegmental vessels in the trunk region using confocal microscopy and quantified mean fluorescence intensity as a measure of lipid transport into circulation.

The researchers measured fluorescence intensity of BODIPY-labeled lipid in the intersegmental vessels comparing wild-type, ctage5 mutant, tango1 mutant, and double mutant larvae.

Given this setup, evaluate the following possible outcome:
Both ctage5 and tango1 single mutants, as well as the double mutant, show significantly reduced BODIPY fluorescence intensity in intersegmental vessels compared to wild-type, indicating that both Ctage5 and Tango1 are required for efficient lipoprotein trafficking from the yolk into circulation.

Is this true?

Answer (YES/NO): YES